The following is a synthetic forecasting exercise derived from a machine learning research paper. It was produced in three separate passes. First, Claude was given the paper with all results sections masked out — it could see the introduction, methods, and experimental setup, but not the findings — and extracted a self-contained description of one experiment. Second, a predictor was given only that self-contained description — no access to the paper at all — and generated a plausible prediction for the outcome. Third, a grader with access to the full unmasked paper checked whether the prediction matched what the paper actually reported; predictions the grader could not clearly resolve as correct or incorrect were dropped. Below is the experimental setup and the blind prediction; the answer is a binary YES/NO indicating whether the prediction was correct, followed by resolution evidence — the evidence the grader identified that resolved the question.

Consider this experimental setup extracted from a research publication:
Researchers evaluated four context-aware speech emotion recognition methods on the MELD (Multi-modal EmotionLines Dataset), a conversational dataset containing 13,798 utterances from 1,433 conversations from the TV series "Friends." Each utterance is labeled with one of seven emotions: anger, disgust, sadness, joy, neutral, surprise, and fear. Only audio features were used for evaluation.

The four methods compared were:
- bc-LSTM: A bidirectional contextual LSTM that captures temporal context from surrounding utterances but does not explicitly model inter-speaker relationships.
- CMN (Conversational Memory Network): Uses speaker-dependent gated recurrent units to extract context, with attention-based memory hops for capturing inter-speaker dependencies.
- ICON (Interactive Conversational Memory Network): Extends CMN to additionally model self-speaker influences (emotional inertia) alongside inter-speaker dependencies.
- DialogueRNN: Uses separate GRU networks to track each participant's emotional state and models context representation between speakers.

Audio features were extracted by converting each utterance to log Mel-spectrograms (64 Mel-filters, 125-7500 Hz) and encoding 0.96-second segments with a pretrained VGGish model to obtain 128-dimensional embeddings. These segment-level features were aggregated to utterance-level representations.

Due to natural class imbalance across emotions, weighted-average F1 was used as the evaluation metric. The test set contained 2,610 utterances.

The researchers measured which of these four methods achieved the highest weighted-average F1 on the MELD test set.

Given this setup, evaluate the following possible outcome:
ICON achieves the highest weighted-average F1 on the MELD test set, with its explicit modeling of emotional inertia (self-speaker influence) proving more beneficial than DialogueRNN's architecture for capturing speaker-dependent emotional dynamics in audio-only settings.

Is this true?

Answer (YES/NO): NO